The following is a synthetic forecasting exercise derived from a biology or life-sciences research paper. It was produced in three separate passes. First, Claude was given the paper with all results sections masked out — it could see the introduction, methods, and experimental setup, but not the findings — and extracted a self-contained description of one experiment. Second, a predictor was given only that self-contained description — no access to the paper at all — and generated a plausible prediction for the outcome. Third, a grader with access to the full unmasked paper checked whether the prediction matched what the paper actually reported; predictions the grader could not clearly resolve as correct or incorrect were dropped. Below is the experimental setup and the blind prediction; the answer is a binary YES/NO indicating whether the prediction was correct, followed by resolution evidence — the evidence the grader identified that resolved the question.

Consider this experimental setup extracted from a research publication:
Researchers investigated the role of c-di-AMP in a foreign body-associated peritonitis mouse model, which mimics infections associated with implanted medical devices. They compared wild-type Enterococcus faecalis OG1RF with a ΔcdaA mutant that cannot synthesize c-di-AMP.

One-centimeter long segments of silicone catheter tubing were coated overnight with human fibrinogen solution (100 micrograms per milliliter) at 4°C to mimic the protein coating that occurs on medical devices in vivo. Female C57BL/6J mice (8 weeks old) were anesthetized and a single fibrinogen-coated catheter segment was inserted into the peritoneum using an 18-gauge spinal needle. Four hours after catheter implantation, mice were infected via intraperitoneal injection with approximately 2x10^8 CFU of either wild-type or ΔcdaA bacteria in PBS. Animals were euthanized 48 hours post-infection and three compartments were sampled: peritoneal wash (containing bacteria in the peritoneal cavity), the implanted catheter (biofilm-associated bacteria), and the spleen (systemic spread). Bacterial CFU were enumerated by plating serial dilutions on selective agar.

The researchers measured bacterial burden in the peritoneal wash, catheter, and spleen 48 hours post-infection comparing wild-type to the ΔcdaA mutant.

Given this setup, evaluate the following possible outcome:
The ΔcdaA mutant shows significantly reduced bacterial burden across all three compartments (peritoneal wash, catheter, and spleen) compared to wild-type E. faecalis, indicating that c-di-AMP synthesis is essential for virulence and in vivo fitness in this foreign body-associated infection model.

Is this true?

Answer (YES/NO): YES